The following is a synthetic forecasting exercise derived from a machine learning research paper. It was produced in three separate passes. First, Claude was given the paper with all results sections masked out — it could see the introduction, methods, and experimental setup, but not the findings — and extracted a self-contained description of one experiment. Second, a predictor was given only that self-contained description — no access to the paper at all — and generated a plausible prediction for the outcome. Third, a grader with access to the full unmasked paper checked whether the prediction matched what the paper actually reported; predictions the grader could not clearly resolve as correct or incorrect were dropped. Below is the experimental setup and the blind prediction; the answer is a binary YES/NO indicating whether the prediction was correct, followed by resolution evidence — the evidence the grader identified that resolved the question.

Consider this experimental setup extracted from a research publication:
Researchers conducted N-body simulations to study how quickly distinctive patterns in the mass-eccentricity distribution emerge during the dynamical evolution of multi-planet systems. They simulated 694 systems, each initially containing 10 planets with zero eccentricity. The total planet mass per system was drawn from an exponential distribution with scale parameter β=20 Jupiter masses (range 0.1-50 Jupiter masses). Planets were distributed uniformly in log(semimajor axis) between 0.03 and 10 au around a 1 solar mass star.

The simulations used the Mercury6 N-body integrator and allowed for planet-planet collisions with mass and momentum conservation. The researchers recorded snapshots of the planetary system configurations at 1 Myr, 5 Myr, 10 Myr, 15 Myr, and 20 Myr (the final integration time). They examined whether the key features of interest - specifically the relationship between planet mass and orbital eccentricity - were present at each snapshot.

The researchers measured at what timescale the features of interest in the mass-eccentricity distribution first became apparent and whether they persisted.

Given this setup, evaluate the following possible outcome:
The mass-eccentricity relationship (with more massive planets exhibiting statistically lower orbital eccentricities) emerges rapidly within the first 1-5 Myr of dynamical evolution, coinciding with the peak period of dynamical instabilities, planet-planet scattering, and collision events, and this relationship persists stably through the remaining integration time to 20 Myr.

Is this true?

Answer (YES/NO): NO